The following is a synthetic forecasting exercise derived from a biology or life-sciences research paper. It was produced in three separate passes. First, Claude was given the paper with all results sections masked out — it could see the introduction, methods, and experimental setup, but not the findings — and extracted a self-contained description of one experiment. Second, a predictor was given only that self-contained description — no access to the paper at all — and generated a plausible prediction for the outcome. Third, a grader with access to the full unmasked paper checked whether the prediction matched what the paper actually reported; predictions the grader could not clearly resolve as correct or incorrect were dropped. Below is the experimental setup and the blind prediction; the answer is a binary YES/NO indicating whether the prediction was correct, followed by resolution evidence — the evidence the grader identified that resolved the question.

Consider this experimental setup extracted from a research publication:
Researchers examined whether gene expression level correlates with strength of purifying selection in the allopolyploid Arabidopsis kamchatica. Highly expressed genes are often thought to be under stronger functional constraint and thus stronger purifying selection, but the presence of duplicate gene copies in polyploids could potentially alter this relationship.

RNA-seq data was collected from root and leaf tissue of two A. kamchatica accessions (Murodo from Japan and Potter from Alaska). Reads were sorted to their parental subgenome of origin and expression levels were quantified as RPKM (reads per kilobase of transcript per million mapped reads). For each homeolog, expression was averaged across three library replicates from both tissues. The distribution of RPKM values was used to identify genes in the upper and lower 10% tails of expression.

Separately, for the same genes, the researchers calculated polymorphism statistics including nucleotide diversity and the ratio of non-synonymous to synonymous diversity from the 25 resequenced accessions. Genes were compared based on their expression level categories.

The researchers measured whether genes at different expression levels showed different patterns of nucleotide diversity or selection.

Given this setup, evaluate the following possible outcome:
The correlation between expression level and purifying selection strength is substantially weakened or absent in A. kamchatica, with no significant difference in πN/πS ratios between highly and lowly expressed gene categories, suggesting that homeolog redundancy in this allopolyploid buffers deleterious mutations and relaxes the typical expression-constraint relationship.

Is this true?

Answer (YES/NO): NO